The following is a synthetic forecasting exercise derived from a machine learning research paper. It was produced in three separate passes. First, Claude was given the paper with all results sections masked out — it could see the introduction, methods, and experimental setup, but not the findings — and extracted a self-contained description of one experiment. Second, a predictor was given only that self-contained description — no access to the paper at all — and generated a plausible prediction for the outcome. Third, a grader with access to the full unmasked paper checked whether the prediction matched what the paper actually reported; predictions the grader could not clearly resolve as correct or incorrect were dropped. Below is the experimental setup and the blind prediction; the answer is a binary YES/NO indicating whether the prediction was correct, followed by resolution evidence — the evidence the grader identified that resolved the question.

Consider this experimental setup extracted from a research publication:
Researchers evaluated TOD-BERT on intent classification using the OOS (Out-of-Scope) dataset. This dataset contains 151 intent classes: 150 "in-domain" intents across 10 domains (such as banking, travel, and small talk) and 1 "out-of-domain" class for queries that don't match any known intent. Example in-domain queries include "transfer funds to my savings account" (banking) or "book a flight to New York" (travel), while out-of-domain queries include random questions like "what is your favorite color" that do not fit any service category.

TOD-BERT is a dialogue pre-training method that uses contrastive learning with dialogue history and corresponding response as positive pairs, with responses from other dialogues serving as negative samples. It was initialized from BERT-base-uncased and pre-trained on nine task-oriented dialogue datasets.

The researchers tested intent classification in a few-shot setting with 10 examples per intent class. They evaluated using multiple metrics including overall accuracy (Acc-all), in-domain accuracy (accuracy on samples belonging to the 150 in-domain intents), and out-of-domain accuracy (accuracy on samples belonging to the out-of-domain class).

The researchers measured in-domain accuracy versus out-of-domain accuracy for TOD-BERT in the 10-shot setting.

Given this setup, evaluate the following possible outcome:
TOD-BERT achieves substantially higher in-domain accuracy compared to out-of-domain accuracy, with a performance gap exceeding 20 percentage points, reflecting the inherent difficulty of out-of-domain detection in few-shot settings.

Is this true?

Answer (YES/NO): NO